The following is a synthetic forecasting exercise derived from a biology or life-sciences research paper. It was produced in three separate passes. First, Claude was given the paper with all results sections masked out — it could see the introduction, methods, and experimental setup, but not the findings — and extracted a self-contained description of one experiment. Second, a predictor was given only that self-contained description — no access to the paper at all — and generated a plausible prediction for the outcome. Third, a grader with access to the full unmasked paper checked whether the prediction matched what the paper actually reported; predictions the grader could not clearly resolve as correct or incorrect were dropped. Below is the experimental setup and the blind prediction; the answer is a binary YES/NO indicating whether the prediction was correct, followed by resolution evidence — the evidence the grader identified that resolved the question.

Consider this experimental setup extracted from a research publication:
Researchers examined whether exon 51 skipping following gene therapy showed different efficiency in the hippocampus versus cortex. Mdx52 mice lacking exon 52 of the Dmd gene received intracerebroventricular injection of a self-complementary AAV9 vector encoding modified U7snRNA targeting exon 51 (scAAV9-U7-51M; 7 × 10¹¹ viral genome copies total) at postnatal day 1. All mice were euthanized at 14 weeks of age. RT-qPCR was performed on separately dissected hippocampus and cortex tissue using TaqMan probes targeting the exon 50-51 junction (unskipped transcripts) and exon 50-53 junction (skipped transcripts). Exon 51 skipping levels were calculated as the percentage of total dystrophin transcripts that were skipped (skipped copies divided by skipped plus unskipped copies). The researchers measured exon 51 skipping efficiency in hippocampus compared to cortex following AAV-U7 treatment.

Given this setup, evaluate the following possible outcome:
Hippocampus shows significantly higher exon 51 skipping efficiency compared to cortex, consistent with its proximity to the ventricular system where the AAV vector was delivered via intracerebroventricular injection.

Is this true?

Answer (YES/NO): NO